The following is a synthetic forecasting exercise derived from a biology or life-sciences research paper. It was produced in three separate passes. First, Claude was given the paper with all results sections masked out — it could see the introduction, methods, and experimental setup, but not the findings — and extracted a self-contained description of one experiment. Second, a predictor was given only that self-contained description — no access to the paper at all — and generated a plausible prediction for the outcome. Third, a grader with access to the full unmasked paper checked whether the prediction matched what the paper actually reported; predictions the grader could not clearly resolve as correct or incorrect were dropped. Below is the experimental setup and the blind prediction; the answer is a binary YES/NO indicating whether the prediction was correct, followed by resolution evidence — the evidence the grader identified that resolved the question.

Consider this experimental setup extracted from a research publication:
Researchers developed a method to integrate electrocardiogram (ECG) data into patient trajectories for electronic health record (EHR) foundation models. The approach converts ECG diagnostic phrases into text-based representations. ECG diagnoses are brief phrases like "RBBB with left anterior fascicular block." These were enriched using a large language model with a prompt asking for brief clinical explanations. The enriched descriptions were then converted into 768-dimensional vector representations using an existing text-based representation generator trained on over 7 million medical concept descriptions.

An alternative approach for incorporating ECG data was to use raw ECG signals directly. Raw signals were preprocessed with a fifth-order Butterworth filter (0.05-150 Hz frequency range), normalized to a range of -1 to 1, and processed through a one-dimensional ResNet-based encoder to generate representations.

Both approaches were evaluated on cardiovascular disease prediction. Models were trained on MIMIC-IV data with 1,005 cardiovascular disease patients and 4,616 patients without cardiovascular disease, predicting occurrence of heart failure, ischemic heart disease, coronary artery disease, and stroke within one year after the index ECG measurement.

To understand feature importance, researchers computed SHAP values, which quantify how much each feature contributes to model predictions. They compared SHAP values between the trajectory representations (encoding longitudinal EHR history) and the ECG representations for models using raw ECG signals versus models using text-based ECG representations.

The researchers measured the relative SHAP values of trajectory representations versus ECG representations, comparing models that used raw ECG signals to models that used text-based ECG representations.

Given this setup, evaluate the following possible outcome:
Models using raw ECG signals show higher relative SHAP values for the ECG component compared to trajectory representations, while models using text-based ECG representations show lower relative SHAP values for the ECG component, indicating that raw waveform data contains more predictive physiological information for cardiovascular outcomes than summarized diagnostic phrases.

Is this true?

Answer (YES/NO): NO